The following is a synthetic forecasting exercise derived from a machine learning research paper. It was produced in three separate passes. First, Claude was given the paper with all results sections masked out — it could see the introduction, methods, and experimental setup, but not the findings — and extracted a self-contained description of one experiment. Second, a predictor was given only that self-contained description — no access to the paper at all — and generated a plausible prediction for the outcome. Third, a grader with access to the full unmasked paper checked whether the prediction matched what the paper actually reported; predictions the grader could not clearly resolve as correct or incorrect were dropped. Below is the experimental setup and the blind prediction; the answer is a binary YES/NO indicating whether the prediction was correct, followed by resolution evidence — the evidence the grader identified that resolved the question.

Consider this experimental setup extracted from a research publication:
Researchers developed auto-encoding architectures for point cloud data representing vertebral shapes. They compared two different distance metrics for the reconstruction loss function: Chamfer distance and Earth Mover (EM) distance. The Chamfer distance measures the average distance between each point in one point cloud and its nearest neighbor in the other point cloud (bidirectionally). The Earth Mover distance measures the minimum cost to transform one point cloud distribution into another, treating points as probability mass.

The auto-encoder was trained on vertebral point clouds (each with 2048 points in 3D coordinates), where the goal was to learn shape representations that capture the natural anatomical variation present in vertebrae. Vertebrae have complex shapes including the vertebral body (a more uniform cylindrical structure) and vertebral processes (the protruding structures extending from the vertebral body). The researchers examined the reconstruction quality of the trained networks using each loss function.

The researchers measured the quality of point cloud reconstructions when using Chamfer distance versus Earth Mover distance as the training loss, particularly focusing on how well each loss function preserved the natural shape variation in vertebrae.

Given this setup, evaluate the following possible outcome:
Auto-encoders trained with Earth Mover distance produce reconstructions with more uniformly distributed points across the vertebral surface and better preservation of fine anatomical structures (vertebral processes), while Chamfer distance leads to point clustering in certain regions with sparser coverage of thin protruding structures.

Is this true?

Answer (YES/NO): NO